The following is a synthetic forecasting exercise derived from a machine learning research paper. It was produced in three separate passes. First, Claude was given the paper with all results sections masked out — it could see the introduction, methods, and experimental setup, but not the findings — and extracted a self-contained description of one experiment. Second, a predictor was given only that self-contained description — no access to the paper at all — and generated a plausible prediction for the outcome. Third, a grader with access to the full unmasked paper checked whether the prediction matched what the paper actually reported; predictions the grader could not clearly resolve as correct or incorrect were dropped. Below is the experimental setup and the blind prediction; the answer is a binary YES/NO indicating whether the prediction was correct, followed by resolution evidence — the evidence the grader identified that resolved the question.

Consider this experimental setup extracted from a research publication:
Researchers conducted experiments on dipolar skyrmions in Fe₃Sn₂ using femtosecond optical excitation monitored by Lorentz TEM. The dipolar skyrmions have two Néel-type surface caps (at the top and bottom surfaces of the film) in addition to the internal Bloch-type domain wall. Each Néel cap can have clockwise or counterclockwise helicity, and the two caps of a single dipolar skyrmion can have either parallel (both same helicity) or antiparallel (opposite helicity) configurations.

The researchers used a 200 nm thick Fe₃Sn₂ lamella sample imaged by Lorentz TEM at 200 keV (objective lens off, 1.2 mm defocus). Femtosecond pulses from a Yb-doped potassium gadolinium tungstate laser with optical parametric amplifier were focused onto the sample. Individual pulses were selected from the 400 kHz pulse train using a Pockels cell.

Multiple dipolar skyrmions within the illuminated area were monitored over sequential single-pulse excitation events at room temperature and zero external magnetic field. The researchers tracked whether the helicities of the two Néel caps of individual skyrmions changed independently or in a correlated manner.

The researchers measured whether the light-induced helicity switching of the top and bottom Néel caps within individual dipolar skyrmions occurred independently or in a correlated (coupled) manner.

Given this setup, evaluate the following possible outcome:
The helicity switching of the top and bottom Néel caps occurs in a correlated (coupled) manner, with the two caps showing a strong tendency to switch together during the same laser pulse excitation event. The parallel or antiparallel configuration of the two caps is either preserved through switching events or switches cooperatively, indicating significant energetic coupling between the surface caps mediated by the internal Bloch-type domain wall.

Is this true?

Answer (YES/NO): NO